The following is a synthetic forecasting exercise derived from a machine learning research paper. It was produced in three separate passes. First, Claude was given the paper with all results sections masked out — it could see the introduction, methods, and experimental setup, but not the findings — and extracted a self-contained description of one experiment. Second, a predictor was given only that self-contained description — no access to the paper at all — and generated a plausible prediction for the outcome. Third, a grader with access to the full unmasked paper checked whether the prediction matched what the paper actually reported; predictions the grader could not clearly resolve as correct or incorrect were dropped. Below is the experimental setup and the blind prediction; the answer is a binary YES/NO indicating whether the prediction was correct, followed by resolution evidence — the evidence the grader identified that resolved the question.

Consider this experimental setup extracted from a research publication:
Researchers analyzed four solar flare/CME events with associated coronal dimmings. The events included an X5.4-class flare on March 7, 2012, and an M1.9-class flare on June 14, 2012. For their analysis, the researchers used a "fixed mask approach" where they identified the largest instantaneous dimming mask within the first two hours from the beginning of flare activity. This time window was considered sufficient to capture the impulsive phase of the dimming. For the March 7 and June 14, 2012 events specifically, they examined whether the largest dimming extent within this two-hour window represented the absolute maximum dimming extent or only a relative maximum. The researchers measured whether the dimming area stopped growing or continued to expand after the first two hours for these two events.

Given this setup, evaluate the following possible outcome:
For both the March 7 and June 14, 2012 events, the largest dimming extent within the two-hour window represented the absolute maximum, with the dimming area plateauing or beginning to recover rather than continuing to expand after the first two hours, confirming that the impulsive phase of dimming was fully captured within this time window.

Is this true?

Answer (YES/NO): NO